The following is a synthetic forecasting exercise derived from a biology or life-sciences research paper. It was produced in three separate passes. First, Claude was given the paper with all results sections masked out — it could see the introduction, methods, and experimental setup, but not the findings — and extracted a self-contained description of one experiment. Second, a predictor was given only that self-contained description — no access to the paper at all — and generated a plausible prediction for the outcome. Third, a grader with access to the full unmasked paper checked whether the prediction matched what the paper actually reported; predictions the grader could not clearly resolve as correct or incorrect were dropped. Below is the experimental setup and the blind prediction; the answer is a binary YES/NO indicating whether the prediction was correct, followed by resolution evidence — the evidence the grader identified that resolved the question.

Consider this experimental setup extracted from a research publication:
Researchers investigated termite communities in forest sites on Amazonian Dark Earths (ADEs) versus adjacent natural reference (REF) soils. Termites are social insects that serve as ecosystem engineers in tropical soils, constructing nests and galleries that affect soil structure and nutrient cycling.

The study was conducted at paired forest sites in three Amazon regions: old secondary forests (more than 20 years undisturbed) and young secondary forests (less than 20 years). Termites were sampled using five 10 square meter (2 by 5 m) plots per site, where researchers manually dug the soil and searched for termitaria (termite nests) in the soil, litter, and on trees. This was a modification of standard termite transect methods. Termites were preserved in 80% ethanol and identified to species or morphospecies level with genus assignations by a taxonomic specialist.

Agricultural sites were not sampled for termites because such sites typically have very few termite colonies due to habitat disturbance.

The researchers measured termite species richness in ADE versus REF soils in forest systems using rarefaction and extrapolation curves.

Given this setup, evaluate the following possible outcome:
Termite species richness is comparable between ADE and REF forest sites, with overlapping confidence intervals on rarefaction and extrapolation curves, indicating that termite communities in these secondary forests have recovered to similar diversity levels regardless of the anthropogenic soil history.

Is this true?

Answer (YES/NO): NO